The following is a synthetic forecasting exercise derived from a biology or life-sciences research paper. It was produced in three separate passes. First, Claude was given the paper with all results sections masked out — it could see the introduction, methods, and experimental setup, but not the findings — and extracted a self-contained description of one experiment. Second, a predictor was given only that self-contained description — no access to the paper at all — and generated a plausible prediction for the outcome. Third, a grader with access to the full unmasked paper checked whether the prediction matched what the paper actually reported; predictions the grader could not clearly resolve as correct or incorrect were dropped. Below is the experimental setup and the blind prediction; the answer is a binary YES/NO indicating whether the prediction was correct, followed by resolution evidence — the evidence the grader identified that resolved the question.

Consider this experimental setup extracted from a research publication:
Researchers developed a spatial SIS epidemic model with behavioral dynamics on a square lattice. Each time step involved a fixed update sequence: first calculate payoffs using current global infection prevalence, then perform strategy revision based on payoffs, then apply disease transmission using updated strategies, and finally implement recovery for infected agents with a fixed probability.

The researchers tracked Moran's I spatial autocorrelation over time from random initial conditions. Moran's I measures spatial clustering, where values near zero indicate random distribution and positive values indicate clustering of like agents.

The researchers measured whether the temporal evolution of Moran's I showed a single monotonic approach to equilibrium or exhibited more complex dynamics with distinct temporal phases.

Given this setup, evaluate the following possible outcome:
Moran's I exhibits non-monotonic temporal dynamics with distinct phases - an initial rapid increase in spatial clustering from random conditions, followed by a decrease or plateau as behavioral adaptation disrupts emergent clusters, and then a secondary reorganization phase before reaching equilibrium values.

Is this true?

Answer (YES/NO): NO